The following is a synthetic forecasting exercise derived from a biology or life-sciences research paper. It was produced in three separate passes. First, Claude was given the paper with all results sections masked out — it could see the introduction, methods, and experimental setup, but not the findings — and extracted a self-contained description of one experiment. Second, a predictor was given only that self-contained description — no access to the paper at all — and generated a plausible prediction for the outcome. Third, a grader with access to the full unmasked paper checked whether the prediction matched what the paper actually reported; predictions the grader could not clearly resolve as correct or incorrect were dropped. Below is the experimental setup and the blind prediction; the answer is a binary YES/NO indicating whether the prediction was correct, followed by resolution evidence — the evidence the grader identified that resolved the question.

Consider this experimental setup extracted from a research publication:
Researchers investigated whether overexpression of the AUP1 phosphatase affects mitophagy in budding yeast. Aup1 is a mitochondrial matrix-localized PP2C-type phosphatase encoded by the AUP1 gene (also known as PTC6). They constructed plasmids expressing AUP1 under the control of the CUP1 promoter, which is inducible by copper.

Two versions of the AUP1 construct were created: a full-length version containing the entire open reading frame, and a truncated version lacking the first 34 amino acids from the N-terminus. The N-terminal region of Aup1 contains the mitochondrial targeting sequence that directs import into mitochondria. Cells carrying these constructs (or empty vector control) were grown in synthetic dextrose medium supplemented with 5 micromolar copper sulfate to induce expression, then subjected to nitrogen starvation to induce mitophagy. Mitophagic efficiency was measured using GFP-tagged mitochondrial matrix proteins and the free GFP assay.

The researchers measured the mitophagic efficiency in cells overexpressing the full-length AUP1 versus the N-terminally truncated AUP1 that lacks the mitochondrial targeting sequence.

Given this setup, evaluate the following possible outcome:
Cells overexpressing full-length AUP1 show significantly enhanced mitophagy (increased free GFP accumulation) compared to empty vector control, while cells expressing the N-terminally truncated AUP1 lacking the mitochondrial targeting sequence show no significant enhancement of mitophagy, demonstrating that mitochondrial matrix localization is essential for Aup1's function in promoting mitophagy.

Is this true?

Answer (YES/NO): YES